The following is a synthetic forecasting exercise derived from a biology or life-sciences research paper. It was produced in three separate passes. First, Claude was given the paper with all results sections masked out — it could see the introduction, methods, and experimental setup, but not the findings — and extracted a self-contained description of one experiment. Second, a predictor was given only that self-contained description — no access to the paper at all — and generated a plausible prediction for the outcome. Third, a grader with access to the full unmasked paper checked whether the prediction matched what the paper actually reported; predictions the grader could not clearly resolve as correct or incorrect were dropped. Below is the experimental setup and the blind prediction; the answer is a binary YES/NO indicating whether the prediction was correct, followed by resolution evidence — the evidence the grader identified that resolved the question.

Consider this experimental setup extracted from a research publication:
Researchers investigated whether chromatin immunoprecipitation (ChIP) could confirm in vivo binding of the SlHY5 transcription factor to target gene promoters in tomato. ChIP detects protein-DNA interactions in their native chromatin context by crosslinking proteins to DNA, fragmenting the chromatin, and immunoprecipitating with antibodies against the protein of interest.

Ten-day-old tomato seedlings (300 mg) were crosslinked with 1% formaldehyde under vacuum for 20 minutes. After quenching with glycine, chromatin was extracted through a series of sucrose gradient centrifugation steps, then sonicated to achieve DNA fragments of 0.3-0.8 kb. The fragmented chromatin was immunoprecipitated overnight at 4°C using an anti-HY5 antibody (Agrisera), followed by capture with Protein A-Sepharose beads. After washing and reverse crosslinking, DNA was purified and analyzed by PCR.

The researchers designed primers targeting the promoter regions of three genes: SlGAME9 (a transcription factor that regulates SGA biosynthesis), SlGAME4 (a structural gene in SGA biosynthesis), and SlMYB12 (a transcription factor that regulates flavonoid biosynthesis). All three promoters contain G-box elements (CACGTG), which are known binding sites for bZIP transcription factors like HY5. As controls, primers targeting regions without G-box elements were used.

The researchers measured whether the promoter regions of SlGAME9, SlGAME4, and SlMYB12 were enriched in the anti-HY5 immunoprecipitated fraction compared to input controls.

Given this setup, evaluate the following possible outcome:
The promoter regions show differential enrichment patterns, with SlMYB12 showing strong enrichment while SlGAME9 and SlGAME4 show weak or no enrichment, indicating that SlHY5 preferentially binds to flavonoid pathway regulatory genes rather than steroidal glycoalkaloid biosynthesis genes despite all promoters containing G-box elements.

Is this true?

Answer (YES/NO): NO